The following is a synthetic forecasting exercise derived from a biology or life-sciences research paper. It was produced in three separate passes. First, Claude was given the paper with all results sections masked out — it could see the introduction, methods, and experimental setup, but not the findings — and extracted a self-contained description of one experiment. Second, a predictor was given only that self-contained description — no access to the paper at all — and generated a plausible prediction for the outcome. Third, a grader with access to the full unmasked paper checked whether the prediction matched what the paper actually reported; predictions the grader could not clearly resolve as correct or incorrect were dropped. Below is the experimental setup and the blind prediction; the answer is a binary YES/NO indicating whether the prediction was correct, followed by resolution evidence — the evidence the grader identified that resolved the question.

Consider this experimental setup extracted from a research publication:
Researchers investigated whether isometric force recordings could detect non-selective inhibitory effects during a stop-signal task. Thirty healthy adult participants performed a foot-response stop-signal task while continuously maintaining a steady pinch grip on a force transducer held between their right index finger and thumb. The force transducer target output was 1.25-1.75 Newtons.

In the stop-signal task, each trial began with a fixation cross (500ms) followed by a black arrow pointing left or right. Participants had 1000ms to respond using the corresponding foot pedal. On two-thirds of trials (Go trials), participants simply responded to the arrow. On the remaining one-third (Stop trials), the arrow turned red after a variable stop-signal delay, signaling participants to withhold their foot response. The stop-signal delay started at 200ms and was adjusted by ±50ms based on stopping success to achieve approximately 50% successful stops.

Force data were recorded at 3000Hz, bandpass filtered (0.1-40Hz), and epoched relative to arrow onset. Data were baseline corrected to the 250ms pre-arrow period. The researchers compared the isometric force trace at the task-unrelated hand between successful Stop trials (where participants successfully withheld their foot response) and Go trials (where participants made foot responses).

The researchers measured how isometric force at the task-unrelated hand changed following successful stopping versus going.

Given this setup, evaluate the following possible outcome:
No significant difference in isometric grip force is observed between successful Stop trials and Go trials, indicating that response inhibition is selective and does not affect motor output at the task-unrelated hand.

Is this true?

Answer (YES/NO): NO